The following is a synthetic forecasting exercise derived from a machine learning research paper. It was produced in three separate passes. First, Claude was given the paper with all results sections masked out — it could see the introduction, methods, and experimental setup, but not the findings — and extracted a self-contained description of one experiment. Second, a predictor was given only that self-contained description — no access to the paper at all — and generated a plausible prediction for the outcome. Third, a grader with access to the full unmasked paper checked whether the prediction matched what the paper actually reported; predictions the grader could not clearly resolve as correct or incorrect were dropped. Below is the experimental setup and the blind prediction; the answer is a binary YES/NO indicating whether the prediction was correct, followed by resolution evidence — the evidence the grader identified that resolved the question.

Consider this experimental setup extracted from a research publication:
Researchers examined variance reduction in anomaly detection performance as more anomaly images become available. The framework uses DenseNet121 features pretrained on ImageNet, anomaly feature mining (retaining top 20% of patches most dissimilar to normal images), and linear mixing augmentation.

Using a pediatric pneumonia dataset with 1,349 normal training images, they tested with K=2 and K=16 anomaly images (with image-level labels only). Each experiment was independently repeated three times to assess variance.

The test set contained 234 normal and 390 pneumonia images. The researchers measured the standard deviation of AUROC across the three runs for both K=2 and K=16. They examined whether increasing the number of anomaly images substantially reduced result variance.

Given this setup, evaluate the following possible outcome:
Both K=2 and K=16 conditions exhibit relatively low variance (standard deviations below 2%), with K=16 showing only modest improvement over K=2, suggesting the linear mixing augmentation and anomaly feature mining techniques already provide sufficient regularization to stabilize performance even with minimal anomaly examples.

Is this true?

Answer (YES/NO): NO